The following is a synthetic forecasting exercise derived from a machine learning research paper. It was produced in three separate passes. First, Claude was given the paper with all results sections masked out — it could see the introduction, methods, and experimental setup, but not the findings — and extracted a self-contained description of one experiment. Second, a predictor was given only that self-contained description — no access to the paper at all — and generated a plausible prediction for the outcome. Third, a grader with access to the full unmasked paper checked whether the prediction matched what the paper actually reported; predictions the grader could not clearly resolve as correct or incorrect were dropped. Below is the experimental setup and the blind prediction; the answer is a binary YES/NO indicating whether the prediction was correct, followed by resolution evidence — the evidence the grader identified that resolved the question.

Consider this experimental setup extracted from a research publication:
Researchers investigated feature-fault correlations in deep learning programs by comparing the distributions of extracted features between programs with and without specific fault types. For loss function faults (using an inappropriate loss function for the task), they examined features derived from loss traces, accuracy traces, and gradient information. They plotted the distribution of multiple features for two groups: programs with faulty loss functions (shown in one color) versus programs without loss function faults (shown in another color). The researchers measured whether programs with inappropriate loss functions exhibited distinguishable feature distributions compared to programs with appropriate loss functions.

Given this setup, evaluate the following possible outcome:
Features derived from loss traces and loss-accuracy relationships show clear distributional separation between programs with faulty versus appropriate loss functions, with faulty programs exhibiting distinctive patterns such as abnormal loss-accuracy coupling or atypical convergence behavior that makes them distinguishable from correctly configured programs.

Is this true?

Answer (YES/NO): YES